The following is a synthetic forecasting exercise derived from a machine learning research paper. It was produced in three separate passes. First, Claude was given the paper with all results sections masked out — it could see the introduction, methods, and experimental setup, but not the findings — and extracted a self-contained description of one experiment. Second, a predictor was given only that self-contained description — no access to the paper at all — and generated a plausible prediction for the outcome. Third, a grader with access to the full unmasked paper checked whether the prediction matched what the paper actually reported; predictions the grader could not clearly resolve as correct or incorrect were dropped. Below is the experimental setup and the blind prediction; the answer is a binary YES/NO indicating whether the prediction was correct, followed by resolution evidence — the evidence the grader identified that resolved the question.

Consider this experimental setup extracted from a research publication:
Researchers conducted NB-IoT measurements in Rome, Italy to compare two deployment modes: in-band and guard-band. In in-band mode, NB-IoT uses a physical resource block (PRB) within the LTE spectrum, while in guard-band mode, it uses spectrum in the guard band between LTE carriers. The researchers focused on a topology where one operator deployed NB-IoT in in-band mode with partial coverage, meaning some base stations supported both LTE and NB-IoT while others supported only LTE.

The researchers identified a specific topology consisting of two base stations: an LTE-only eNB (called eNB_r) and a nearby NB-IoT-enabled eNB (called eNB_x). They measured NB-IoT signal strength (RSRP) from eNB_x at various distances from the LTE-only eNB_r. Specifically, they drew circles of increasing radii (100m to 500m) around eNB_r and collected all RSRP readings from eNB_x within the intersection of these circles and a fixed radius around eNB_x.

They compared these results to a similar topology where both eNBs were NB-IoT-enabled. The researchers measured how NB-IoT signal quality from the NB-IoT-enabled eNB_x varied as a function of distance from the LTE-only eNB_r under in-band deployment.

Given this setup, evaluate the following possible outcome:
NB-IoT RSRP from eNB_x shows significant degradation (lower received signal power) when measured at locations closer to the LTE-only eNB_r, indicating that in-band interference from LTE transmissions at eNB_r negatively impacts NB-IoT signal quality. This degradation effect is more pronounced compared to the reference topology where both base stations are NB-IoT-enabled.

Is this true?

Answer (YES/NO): YES